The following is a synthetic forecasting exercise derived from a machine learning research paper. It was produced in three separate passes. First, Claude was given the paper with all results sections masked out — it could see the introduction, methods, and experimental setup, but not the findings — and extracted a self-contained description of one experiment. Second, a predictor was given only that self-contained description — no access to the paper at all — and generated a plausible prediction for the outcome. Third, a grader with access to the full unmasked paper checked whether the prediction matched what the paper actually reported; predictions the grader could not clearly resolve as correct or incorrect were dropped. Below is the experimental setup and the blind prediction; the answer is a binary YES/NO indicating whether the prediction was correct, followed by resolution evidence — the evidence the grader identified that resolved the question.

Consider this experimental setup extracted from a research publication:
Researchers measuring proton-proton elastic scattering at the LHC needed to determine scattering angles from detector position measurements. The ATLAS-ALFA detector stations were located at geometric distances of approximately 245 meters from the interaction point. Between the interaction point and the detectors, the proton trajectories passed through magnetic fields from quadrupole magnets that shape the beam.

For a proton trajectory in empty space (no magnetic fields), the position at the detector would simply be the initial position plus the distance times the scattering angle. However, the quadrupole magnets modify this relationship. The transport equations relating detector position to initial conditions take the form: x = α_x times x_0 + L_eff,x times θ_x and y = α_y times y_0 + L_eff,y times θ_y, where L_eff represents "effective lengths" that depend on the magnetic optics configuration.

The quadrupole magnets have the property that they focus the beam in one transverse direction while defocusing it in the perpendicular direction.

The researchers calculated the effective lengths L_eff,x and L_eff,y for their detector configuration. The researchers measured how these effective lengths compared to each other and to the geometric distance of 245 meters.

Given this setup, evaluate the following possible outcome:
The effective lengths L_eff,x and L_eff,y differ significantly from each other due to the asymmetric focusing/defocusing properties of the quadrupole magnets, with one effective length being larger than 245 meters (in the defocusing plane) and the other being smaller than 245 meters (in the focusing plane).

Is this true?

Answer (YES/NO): YES